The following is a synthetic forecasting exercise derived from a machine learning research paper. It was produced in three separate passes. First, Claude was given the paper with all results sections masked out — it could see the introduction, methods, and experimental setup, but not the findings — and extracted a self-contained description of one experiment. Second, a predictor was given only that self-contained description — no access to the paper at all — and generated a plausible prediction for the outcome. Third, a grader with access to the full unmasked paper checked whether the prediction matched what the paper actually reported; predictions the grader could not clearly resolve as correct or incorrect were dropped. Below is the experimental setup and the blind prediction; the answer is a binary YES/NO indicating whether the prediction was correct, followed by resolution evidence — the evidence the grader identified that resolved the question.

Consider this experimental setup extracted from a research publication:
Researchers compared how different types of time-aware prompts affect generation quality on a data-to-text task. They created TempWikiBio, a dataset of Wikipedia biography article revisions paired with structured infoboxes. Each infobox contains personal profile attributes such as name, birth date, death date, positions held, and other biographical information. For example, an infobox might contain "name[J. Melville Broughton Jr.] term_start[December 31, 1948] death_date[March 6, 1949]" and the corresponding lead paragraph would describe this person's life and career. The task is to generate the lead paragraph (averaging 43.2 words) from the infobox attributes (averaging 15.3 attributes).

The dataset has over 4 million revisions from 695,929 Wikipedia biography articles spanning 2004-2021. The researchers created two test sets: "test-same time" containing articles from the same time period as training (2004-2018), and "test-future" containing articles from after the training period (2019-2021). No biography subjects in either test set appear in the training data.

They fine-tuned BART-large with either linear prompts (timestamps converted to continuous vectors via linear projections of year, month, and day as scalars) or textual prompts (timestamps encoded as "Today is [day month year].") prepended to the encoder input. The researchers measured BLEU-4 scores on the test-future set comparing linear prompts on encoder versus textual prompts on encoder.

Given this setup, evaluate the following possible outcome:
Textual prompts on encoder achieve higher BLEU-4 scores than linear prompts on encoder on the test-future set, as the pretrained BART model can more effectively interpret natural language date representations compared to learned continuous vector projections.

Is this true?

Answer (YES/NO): NO